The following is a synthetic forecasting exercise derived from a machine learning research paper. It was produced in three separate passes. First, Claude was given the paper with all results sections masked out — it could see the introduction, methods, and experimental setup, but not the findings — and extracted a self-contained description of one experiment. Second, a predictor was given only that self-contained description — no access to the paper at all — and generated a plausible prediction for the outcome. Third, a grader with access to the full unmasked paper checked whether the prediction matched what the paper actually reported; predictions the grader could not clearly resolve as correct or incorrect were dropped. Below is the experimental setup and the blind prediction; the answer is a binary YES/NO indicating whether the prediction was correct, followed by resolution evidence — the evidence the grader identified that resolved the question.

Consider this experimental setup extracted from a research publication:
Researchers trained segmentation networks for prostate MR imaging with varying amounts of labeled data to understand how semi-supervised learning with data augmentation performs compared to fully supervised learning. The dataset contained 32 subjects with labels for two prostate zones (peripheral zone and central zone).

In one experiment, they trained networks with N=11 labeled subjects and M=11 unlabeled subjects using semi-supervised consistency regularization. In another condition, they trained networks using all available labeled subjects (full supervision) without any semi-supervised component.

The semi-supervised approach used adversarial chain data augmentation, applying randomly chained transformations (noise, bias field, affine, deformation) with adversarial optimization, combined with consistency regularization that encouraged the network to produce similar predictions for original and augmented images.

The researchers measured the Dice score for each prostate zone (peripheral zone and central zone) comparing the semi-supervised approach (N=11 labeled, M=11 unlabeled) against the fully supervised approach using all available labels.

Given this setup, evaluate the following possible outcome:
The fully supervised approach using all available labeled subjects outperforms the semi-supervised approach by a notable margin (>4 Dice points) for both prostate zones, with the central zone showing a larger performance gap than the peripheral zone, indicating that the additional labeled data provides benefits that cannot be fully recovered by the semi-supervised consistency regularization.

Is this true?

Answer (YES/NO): NO